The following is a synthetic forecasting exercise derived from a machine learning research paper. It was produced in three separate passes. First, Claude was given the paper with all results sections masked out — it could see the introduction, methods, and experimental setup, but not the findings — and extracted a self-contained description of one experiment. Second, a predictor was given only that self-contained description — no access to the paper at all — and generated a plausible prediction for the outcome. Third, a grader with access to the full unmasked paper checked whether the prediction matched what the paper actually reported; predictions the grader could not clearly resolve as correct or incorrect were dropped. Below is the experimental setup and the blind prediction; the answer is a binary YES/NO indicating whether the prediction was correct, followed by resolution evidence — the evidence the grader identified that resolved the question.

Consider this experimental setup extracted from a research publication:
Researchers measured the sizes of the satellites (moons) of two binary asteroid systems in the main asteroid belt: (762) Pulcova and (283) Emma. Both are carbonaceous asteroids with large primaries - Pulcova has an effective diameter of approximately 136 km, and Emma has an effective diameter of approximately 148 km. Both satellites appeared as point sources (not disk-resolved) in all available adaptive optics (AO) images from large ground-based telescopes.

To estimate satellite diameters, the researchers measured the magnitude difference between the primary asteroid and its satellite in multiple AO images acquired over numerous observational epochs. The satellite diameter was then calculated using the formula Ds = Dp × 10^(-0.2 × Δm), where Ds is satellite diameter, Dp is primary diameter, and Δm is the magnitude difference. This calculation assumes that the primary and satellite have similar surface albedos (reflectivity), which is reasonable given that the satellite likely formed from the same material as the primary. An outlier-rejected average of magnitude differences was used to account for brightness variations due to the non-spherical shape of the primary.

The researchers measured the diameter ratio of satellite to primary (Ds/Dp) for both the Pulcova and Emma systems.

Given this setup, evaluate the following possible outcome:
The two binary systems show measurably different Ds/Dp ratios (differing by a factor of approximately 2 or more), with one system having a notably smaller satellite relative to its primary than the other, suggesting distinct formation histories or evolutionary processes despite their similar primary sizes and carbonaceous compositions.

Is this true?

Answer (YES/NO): NO